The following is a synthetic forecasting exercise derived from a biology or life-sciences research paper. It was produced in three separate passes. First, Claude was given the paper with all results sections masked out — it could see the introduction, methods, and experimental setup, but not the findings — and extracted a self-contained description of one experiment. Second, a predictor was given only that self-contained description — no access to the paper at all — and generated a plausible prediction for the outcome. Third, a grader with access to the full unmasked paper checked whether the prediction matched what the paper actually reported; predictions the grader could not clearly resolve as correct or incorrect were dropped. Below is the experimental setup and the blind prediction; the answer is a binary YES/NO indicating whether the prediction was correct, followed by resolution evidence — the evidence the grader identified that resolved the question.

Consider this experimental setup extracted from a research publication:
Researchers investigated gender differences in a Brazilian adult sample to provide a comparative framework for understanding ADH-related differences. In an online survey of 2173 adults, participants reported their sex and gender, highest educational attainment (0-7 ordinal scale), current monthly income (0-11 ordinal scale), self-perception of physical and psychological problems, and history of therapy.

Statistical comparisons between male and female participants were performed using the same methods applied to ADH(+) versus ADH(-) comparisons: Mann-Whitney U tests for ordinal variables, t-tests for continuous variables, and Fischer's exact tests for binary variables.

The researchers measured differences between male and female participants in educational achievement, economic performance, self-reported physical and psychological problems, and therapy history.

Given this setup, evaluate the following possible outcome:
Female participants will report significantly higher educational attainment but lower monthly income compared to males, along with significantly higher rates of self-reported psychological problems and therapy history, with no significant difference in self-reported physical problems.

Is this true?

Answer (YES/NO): NO